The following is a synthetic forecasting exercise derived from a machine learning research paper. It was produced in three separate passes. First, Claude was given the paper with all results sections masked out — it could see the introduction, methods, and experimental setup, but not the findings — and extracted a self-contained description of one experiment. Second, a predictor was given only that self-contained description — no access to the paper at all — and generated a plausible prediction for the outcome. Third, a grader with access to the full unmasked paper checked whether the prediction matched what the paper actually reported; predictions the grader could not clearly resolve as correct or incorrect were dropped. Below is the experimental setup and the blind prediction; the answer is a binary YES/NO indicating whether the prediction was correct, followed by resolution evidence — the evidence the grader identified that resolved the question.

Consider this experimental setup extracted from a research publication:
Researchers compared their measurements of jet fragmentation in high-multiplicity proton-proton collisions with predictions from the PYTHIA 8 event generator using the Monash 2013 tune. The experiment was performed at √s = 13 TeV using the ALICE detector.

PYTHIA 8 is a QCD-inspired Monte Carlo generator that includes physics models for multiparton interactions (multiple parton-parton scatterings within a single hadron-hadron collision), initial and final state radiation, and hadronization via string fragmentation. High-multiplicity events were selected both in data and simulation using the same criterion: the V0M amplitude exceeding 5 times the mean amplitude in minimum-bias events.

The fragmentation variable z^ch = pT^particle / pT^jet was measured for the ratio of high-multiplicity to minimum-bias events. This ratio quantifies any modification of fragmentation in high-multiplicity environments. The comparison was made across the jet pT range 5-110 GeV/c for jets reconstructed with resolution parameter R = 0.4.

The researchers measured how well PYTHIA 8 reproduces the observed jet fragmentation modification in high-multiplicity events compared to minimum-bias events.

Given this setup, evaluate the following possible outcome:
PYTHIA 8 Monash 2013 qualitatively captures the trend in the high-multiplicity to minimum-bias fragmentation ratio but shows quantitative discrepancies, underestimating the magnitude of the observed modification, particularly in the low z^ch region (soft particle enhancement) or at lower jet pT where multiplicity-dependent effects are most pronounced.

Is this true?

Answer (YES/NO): NO